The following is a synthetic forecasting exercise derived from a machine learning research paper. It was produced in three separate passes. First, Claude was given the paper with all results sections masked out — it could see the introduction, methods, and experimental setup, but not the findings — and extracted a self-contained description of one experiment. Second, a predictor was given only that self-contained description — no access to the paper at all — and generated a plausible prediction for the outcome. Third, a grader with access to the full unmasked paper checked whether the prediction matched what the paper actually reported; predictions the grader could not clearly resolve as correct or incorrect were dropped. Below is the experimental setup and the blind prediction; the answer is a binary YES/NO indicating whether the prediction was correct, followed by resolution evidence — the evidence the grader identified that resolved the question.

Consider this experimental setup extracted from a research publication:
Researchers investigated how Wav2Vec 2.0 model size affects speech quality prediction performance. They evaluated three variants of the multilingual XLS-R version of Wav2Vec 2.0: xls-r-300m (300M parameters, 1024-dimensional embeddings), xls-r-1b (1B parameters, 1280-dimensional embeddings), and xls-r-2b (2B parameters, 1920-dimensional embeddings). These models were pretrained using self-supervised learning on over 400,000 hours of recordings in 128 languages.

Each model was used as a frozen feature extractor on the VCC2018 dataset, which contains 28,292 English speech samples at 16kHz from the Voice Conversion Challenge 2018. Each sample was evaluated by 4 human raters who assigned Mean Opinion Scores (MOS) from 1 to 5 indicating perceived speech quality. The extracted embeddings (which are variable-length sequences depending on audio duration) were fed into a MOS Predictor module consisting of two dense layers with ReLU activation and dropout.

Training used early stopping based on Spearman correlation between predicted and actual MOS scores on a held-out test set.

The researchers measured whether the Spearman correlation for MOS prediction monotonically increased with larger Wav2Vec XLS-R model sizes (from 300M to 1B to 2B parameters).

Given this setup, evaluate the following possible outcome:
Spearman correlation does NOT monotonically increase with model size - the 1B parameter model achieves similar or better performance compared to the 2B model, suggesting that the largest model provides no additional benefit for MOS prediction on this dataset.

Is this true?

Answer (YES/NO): YES